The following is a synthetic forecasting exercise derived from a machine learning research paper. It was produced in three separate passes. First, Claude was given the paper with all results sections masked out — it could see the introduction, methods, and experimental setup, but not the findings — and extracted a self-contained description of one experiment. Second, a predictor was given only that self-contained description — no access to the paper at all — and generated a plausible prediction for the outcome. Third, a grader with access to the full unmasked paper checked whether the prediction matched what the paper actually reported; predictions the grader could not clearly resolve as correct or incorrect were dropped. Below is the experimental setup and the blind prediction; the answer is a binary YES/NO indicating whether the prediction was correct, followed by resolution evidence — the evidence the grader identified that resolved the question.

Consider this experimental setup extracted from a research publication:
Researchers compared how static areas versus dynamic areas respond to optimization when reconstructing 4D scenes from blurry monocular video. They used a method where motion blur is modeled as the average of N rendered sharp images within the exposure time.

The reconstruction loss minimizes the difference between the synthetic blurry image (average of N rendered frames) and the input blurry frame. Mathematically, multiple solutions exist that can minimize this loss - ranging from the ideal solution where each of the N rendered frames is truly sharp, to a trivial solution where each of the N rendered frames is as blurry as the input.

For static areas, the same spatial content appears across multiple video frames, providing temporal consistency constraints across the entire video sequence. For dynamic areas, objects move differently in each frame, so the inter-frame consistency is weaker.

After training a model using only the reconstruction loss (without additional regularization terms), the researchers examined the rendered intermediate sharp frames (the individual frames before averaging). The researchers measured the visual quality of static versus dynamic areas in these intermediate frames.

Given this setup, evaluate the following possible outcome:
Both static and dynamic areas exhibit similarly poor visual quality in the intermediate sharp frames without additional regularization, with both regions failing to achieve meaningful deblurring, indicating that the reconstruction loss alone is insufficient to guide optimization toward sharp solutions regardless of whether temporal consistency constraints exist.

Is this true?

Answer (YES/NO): NO